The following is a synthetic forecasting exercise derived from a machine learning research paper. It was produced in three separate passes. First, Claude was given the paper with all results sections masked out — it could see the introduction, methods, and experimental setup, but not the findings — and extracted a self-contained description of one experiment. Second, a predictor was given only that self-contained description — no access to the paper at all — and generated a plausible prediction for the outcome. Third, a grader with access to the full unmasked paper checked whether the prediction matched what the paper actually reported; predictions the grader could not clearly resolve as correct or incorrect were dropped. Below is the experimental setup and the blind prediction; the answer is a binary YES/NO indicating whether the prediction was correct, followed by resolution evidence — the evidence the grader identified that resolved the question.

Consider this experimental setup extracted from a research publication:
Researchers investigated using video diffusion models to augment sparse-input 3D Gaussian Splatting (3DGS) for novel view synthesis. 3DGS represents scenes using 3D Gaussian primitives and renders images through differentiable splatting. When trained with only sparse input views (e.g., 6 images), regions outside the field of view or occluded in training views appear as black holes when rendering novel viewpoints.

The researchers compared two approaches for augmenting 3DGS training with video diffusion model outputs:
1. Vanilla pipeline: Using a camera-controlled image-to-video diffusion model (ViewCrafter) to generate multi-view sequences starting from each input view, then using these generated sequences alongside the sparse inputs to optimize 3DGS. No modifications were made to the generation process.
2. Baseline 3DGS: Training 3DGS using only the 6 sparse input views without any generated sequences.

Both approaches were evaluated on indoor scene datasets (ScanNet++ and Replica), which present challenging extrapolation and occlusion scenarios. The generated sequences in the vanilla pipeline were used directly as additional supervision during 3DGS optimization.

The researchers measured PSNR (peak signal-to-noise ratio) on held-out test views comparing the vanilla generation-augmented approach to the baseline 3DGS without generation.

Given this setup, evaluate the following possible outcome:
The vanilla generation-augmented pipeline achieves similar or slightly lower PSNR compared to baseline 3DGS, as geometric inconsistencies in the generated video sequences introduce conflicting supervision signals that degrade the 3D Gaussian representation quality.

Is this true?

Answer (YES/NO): NO